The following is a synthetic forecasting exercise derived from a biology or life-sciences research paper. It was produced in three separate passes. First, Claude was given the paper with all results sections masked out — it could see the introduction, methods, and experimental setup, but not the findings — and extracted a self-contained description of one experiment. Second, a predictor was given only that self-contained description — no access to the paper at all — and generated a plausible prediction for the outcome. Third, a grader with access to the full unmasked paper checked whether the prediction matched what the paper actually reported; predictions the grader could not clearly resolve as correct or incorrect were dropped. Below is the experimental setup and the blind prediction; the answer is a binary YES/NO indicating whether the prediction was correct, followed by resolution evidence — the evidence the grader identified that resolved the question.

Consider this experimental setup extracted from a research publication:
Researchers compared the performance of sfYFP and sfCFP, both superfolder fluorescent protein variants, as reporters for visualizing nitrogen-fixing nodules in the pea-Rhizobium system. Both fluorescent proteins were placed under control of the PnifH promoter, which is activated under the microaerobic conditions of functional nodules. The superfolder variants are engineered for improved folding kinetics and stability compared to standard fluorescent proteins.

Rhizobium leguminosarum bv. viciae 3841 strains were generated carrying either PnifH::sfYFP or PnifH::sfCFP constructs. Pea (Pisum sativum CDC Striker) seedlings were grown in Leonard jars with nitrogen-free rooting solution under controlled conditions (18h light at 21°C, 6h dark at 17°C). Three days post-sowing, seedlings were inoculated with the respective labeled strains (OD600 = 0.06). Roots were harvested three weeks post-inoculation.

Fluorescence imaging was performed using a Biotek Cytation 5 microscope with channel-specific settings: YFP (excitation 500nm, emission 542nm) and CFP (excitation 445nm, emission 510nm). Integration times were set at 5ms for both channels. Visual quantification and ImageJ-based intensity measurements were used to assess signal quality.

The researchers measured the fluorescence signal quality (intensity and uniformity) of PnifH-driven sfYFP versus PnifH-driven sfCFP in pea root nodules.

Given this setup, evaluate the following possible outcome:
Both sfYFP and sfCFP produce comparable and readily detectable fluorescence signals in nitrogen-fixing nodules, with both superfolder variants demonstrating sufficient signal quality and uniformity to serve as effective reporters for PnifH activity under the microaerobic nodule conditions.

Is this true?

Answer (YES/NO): YES